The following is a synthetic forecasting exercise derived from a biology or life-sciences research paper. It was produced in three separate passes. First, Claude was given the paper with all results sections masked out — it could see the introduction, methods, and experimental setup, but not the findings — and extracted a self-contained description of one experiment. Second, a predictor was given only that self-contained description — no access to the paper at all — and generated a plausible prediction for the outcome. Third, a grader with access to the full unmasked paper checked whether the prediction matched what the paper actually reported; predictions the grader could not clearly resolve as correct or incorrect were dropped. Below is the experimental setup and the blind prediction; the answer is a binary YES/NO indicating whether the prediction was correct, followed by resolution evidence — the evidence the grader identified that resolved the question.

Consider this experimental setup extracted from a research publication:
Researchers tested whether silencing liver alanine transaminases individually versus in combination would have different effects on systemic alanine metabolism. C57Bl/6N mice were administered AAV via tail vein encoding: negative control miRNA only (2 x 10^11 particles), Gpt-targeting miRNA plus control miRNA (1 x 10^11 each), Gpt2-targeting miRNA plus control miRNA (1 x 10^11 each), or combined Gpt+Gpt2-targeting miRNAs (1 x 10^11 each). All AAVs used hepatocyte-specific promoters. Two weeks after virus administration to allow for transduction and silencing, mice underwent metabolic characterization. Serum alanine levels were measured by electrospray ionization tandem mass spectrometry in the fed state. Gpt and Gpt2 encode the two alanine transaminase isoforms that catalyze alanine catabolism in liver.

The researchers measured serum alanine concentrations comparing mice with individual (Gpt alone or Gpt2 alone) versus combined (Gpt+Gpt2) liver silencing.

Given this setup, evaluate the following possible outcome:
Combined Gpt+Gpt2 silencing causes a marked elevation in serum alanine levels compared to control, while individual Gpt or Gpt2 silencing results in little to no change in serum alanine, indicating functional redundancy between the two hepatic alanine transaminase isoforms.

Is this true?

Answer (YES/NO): YES